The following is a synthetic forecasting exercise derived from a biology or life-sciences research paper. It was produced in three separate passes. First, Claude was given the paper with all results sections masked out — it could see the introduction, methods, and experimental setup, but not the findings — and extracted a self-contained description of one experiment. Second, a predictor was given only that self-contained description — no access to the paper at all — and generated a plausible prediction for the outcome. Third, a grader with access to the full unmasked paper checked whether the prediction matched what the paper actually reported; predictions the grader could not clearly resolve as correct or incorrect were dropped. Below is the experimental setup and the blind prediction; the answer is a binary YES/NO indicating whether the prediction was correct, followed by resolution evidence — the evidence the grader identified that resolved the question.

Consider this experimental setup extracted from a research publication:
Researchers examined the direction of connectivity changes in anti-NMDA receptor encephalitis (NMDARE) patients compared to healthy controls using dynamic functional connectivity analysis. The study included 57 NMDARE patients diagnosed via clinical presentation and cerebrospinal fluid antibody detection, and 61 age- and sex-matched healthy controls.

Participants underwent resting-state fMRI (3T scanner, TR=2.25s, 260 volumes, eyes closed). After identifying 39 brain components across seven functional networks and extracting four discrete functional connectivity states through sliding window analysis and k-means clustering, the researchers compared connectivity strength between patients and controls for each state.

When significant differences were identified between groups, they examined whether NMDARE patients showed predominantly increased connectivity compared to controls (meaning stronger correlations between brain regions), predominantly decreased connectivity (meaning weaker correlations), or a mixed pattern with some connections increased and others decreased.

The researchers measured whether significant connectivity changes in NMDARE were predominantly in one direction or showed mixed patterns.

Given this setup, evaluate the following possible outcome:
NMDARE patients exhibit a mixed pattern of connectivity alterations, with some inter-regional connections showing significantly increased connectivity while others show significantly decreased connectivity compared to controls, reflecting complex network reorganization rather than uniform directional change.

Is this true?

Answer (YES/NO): NO